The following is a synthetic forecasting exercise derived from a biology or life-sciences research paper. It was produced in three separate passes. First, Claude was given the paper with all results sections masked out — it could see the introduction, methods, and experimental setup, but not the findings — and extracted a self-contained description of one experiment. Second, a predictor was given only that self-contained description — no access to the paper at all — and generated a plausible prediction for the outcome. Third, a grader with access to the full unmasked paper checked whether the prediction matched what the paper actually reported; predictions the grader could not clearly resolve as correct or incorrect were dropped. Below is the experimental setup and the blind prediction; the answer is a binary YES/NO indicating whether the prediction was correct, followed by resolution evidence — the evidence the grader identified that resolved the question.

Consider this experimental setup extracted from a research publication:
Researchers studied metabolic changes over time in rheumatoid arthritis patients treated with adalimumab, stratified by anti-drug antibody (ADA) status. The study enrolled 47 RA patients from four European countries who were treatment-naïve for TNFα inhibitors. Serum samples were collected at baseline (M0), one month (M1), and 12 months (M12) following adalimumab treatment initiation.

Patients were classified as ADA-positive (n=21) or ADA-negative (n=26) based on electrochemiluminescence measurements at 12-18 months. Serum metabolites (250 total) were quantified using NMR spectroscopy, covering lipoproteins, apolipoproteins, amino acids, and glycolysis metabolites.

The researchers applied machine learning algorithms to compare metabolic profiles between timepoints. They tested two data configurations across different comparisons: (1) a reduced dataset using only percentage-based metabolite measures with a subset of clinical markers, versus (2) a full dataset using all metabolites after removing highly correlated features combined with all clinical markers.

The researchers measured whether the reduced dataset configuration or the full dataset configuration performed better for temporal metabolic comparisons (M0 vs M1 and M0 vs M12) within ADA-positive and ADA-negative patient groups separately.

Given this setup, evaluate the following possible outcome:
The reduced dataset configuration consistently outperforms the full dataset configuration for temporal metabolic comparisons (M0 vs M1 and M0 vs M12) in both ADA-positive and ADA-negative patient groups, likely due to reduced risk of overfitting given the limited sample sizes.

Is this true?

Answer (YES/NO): NO